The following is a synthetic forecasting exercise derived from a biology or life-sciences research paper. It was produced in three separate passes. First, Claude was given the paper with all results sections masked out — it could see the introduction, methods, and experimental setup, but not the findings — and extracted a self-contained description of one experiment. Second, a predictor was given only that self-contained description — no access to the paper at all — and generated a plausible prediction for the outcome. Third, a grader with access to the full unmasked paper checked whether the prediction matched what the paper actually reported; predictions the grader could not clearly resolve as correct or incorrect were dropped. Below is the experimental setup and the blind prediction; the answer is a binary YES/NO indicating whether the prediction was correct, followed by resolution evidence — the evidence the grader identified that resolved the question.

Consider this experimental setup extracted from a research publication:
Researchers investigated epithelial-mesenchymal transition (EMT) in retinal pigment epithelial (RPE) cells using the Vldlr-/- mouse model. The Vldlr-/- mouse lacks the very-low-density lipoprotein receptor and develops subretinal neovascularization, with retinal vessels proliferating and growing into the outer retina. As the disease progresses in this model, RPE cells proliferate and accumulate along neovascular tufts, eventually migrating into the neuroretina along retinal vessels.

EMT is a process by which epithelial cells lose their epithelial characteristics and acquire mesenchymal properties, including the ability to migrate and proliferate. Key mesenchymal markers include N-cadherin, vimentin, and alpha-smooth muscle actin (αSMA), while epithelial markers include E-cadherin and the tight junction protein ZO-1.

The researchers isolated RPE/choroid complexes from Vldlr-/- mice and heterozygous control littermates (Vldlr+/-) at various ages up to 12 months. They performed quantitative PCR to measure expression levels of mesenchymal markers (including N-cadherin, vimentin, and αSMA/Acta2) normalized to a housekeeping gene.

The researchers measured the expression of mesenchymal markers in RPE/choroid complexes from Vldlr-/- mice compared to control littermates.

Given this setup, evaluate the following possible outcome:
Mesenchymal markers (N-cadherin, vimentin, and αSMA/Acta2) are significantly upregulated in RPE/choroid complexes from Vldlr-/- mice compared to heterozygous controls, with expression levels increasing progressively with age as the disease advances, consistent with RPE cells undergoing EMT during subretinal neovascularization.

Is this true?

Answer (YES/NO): NO